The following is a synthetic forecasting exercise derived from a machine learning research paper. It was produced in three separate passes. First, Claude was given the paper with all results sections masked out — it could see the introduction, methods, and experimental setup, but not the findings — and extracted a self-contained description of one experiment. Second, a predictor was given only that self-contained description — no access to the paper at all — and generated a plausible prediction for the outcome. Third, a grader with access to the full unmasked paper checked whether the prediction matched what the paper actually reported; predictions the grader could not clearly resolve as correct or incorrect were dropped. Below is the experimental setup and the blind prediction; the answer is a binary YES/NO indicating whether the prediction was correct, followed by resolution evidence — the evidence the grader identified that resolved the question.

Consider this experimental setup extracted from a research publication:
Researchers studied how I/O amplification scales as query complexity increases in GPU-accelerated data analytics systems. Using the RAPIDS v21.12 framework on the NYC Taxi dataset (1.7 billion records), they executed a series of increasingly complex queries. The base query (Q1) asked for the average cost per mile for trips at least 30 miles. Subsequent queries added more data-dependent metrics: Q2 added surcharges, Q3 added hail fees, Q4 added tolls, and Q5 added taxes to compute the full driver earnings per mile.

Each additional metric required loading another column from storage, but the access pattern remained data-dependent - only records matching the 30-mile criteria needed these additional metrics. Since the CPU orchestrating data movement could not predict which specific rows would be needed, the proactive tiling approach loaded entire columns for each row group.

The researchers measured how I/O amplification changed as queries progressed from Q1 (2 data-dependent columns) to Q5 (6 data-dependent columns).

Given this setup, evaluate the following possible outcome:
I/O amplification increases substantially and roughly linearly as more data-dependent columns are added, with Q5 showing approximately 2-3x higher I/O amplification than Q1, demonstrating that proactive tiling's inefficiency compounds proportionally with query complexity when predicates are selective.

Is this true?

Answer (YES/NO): YES